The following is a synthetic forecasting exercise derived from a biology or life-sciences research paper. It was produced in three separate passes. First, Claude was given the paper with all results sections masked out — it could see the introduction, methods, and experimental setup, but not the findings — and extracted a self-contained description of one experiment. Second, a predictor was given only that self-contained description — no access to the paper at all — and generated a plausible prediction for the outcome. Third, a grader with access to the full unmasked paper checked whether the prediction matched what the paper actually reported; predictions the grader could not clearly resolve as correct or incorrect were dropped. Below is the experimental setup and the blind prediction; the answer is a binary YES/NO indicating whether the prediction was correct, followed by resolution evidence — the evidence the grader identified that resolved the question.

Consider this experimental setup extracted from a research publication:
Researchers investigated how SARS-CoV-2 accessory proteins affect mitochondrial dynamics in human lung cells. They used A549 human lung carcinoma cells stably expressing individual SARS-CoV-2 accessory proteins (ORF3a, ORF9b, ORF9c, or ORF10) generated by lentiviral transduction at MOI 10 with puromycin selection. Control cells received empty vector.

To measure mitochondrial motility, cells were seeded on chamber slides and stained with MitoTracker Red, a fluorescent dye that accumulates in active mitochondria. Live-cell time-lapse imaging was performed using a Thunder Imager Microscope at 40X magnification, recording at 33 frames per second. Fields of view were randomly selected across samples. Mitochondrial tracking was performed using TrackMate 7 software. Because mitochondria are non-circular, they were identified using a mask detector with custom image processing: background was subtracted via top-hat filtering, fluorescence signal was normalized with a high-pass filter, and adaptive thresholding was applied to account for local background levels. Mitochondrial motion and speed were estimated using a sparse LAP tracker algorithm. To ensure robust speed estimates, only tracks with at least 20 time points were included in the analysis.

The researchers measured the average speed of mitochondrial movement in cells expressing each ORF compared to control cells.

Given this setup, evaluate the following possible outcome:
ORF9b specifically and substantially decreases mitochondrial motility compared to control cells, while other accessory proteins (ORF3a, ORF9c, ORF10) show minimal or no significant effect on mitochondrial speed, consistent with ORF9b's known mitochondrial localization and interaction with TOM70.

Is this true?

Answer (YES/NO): NO